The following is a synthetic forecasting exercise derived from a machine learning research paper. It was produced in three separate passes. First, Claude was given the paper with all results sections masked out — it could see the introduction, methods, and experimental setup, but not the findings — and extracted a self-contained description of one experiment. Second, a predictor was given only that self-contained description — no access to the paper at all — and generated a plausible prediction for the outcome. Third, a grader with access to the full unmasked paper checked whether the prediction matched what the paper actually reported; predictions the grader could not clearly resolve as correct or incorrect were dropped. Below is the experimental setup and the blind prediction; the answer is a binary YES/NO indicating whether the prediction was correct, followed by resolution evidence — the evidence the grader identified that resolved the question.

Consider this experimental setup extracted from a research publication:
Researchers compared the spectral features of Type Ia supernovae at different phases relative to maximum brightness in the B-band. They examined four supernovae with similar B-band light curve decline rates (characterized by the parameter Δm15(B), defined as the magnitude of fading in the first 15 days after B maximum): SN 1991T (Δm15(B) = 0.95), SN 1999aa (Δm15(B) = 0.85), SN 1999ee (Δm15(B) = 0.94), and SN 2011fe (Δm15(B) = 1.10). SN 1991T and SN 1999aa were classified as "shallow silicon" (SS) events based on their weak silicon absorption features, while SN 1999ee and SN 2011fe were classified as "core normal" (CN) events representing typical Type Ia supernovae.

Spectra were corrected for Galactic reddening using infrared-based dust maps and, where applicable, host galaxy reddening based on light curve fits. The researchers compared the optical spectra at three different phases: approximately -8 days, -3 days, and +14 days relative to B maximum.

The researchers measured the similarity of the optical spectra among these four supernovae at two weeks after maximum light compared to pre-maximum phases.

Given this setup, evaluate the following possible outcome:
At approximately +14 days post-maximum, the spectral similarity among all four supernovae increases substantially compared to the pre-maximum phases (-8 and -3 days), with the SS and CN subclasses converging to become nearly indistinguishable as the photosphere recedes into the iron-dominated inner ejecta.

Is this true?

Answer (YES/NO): YES